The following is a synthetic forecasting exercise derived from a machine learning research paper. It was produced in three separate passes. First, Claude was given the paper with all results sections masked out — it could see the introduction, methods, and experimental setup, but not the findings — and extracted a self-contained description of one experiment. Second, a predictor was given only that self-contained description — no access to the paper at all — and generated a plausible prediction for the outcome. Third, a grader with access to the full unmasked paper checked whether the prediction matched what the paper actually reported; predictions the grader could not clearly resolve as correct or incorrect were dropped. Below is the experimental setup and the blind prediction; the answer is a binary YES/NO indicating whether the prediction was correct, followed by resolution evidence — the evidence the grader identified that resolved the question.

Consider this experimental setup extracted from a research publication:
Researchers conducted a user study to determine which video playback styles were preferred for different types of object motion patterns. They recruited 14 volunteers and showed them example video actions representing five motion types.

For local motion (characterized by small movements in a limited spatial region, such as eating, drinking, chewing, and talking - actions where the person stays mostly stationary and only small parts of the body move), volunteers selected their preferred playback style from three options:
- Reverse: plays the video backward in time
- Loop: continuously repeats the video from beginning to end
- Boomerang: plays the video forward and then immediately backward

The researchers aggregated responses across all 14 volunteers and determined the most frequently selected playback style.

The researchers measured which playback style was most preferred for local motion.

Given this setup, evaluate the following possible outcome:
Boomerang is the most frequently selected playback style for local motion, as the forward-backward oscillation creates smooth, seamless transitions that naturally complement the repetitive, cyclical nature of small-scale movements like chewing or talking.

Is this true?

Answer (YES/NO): NO